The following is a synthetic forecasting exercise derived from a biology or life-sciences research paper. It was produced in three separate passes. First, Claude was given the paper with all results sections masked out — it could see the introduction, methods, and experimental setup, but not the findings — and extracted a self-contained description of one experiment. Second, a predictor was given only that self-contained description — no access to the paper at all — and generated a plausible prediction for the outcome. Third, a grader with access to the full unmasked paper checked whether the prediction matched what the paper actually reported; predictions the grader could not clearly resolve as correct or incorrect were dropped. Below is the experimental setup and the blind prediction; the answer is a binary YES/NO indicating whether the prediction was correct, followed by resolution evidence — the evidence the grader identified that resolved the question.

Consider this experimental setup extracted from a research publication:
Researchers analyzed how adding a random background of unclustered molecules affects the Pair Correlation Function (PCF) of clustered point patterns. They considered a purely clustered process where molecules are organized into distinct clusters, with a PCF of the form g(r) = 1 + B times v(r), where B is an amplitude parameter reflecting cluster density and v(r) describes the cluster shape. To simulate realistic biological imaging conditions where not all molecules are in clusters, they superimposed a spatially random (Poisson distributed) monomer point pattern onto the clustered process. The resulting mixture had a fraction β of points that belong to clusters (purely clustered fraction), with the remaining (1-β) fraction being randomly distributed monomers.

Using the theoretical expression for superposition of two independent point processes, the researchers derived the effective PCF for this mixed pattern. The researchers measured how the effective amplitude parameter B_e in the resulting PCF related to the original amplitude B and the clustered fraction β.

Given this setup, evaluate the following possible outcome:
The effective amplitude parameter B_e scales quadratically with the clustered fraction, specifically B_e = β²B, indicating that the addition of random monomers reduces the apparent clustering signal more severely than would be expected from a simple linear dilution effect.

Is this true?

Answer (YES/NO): YES